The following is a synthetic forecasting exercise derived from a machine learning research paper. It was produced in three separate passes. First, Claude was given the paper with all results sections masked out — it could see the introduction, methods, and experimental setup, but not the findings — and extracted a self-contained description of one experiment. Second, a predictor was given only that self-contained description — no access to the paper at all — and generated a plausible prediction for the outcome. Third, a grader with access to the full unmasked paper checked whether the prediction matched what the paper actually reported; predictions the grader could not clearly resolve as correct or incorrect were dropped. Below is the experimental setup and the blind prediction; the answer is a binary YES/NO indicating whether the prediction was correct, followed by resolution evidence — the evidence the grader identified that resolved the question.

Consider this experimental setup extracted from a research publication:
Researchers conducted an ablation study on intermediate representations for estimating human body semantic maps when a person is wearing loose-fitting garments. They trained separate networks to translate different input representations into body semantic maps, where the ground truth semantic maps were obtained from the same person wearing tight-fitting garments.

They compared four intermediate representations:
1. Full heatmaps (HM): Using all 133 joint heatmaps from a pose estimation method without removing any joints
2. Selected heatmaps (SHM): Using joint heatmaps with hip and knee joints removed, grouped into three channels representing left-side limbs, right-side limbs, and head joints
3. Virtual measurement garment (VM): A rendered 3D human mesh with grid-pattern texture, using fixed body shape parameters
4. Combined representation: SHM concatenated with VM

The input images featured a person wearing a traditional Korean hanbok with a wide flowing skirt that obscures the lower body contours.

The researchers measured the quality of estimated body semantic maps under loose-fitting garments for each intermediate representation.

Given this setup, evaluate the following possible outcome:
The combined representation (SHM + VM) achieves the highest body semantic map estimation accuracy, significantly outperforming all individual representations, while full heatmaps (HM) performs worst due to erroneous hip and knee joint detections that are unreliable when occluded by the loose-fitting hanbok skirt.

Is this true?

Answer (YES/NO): NO